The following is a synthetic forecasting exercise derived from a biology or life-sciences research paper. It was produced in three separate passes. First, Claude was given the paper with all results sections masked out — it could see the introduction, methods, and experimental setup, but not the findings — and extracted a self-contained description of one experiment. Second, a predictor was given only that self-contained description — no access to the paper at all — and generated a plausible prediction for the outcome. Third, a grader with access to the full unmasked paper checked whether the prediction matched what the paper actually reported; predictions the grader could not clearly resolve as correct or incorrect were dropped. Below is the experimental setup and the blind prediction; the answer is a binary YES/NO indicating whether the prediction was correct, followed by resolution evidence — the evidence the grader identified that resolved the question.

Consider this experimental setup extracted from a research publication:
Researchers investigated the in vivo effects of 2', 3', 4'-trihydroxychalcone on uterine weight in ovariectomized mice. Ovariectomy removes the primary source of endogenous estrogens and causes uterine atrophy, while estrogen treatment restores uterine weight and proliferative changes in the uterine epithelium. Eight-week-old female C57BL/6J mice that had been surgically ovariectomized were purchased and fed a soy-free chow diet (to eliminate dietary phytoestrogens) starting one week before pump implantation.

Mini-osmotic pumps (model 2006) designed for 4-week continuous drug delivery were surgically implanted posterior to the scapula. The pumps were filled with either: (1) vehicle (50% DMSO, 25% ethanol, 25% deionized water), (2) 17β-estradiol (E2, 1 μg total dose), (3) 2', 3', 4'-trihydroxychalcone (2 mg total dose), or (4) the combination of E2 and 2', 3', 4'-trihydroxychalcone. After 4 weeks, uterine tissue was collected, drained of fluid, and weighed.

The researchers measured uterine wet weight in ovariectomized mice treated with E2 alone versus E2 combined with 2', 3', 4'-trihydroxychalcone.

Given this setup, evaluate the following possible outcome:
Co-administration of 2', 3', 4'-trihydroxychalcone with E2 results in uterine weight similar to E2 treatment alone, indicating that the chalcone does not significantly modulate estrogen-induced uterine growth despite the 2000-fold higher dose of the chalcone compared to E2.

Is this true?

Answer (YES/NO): NO